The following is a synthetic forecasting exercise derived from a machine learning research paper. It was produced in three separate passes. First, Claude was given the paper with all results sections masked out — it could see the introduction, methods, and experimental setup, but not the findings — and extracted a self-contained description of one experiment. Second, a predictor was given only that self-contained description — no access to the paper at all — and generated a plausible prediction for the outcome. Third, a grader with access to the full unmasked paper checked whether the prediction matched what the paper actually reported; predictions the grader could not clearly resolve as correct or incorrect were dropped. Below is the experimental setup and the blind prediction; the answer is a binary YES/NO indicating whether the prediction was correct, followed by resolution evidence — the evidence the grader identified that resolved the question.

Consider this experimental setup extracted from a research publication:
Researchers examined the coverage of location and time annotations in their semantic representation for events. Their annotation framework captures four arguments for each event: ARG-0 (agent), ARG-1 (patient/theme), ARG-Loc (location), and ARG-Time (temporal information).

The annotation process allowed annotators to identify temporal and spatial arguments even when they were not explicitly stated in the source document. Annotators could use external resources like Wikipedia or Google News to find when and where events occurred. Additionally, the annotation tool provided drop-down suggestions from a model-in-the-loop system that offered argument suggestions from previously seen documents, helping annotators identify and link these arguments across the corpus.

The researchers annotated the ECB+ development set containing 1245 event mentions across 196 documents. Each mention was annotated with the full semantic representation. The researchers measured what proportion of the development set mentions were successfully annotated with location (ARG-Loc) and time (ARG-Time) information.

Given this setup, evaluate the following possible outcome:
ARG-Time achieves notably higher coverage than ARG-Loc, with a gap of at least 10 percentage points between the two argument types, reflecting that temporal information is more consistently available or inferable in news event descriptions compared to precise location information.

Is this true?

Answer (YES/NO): NO